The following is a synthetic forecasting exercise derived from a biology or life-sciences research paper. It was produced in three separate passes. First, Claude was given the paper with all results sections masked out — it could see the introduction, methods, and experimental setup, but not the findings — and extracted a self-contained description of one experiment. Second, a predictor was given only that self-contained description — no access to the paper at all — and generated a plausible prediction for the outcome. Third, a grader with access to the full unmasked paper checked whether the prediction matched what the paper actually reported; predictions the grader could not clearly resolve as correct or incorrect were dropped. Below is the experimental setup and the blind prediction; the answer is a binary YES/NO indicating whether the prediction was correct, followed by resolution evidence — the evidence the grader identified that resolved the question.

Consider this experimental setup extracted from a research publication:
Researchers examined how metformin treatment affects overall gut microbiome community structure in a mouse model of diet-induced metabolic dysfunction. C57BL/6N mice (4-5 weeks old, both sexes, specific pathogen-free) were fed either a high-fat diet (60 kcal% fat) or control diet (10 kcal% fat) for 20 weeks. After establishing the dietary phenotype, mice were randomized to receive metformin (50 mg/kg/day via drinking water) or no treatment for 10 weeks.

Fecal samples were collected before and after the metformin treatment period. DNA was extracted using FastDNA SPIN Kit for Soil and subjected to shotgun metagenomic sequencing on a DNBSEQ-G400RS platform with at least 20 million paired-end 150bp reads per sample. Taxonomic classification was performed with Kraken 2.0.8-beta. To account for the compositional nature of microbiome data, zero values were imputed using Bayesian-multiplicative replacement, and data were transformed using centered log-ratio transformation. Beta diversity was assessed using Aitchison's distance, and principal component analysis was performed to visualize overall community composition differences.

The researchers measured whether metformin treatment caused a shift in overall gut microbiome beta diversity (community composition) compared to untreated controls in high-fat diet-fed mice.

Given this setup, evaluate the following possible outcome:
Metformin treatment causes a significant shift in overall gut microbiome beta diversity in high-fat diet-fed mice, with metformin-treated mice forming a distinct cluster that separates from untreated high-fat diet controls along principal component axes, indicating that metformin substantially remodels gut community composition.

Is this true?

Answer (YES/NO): NO